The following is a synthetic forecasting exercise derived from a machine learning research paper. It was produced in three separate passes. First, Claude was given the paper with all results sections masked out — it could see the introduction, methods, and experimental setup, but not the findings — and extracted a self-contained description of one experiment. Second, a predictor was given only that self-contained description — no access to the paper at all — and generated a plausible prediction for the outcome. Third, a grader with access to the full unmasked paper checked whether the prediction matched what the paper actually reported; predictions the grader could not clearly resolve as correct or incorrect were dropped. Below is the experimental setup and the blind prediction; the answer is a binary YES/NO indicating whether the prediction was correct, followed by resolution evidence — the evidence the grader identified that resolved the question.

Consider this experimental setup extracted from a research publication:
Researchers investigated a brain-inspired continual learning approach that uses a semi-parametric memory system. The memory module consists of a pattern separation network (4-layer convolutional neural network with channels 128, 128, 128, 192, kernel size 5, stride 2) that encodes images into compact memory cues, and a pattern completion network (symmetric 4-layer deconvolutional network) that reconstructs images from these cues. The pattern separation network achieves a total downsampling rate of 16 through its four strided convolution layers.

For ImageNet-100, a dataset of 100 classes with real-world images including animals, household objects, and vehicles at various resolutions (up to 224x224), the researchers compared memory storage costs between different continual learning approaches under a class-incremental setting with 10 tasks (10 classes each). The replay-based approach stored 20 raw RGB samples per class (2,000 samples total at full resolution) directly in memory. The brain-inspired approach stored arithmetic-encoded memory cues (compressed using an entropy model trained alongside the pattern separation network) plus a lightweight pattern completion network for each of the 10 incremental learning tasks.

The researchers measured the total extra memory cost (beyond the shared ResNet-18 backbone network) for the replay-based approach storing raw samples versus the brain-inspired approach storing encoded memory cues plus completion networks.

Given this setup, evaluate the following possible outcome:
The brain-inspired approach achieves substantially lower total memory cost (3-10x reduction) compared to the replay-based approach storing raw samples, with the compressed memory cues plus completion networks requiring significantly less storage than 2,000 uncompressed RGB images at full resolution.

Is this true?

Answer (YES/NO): NO